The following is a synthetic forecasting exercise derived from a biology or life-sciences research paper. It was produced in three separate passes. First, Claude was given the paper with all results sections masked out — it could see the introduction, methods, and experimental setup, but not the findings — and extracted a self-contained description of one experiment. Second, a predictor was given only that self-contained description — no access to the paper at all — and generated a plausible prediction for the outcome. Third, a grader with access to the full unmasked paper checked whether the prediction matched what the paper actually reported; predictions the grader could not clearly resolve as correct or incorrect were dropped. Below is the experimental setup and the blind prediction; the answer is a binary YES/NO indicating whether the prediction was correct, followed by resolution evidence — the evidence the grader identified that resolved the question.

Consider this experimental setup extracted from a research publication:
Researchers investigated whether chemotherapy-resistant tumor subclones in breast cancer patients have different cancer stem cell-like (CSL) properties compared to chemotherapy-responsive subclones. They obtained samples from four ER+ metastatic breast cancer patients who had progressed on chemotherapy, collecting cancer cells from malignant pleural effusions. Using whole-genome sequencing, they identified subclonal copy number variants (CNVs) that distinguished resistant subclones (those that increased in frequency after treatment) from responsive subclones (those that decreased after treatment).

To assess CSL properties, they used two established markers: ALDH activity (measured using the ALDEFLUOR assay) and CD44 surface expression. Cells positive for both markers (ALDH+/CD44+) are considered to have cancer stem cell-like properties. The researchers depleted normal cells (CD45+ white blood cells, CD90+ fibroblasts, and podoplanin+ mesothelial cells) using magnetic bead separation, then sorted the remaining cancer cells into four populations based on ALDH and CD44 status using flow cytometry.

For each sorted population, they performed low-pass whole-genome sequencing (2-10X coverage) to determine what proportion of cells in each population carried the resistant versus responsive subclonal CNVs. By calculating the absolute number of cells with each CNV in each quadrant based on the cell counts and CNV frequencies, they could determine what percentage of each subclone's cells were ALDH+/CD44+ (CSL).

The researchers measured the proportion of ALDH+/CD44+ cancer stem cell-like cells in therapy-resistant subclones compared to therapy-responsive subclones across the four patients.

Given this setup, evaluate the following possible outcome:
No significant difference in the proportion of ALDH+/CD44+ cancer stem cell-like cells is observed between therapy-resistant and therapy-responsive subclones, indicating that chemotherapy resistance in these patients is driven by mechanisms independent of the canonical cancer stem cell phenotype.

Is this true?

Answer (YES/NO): NO